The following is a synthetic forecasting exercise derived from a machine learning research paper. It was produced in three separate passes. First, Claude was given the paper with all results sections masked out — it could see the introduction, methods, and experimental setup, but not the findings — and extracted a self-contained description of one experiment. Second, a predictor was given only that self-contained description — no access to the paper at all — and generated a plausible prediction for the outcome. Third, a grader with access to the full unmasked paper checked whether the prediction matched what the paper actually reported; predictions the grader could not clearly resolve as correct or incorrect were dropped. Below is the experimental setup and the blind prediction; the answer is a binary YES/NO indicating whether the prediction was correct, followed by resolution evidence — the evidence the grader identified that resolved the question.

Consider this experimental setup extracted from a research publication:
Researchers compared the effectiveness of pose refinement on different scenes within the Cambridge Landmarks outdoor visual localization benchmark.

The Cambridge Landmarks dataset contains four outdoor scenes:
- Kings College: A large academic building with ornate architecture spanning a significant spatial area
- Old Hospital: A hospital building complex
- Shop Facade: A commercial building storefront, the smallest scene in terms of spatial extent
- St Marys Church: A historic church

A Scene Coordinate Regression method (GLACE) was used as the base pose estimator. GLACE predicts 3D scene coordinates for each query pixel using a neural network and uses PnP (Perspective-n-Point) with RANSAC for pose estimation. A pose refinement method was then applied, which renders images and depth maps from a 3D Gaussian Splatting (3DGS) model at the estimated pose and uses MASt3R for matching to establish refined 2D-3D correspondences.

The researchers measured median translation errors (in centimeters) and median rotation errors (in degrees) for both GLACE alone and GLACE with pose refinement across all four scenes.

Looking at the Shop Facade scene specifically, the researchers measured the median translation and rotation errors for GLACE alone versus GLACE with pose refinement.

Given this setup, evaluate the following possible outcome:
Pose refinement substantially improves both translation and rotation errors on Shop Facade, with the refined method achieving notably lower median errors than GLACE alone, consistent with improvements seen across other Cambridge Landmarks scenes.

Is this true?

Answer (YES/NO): NO